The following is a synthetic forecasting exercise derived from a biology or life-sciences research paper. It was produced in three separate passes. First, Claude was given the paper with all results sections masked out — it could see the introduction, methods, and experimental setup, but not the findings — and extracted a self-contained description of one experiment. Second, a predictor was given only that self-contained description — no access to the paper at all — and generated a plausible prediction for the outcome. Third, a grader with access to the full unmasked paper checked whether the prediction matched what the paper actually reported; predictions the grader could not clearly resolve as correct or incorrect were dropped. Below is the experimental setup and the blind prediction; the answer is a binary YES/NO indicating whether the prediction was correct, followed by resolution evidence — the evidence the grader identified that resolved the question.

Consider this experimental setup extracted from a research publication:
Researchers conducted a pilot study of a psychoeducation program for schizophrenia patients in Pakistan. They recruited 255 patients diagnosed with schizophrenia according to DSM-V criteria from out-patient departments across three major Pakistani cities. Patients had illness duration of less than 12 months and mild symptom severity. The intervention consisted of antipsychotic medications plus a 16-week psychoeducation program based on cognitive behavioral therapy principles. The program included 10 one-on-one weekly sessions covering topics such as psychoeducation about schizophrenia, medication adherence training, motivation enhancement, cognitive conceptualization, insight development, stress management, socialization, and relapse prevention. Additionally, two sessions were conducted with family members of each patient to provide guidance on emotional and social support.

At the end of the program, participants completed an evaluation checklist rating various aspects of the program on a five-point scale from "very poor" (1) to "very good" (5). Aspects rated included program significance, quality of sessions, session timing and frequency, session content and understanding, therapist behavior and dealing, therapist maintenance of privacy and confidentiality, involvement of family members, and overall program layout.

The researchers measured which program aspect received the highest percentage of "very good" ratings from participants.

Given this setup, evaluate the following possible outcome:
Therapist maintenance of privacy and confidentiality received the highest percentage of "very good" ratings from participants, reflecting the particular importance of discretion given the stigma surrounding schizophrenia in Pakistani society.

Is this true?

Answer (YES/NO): YES